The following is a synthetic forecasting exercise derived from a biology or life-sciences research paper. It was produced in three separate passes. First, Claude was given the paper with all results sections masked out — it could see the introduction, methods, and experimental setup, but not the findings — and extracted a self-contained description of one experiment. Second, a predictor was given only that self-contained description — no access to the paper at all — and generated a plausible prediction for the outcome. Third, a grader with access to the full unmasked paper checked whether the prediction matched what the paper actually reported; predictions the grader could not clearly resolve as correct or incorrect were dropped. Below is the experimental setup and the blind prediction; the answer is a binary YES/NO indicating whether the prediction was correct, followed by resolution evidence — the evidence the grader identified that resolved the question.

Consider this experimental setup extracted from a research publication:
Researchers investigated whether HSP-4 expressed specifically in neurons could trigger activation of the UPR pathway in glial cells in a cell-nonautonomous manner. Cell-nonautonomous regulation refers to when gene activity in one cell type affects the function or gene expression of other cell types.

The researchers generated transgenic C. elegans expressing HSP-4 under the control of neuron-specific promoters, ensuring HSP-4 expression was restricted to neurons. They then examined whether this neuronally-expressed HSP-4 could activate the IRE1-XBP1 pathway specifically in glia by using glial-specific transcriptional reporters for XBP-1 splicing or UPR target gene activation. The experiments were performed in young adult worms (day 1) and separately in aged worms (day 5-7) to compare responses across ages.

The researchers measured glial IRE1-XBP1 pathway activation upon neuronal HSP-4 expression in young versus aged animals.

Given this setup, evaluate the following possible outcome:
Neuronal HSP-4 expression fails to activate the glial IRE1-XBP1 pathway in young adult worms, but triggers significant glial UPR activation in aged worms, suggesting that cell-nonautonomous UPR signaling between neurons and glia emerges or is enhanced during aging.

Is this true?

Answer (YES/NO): YES